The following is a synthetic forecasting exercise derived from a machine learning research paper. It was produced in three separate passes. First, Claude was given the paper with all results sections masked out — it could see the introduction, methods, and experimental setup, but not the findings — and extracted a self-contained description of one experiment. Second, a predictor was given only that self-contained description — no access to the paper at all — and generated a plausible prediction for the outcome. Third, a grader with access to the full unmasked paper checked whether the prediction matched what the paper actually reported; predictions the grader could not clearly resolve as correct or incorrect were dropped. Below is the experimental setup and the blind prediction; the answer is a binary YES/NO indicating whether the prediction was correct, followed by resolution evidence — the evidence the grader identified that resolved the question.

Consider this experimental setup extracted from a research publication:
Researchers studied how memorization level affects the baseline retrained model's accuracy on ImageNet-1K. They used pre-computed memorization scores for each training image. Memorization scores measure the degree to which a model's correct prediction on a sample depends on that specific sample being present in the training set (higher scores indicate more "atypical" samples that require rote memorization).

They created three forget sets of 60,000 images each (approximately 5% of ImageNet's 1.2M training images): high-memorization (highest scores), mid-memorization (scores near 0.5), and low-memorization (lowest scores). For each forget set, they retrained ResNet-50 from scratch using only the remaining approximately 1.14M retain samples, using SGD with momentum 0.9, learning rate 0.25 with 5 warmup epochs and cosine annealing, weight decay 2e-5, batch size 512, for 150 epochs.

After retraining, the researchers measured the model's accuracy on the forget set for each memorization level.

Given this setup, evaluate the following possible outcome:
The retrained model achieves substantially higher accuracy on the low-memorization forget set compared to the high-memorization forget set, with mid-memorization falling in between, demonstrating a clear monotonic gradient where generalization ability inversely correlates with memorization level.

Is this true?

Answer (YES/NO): YES